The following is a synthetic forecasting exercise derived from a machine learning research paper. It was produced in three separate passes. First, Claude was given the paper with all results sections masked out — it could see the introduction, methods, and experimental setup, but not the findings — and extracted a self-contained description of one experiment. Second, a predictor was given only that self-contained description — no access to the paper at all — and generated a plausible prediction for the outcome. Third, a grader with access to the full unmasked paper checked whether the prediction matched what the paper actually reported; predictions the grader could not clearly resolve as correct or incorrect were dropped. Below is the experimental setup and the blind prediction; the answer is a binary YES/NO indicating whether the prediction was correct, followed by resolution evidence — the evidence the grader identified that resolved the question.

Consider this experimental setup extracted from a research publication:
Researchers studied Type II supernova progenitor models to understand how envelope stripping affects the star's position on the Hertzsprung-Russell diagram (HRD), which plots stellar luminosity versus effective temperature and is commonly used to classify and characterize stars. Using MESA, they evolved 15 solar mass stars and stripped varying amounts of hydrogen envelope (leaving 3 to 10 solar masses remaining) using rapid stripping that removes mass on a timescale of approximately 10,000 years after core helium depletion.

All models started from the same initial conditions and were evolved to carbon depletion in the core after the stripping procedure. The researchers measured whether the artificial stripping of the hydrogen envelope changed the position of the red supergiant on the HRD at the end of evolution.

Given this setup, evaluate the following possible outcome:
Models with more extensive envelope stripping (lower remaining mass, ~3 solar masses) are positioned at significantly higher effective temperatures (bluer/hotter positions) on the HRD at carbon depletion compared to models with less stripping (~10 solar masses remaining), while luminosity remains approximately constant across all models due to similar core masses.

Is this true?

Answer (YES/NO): NO